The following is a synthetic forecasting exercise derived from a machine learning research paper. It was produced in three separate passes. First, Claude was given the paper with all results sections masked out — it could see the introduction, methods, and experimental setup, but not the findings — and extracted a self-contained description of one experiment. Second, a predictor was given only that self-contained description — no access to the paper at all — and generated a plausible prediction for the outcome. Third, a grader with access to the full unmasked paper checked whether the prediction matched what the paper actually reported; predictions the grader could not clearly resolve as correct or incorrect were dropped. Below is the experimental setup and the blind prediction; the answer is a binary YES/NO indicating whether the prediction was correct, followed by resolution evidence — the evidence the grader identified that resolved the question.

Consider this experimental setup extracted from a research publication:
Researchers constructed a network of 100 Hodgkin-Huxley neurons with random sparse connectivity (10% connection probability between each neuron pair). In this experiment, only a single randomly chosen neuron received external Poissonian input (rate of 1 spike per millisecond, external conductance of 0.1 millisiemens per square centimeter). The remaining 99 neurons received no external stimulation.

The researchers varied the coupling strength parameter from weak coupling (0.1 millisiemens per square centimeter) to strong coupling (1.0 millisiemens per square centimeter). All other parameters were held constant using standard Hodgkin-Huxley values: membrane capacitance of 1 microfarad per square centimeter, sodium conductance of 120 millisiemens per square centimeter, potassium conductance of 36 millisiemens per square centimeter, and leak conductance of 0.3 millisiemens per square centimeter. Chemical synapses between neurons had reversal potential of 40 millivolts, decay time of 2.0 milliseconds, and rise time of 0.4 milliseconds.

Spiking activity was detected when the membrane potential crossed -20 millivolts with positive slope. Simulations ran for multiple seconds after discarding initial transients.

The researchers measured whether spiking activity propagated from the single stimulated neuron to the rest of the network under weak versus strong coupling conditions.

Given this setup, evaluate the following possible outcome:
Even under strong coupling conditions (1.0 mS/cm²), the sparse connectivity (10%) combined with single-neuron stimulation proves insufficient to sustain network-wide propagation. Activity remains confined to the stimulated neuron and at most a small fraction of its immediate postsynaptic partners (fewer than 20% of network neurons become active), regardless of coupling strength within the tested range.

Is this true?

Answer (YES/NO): NO